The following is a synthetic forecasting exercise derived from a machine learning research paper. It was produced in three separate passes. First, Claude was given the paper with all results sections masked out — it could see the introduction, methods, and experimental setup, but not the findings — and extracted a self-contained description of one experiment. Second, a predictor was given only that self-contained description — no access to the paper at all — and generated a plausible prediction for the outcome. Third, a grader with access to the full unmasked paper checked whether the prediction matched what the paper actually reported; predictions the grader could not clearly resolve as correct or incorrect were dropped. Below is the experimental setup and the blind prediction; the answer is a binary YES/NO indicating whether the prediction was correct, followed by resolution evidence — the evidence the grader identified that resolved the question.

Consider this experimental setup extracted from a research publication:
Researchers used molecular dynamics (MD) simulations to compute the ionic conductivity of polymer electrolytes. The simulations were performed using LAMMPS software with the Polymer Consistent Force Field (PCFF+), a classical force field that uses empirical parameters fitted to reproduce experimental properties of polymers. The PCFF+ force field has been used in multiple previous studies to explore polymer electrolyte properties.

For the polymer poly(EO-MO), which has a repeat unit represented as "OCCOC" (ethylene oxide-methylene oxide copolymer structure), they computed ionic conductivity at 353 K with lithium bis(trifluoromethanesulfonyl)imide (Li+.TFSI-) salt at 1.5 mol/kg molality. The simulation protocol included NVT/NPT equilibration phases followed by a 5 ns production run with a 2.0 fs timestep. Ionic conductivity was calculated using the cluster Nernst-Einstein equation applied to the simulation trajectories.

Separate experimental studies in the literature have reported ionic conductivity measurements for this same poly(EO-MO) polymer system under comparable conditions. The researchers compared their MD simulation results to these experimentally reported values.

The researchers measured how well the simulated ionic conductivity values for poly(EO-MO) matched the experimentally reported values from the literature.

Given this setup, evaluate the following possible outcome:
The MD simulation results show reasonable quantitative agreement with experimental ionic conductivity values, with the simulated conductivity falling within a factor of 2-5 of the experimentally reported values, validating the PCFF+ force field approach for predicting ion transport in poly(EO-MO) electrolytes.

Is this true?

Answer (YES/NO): NO